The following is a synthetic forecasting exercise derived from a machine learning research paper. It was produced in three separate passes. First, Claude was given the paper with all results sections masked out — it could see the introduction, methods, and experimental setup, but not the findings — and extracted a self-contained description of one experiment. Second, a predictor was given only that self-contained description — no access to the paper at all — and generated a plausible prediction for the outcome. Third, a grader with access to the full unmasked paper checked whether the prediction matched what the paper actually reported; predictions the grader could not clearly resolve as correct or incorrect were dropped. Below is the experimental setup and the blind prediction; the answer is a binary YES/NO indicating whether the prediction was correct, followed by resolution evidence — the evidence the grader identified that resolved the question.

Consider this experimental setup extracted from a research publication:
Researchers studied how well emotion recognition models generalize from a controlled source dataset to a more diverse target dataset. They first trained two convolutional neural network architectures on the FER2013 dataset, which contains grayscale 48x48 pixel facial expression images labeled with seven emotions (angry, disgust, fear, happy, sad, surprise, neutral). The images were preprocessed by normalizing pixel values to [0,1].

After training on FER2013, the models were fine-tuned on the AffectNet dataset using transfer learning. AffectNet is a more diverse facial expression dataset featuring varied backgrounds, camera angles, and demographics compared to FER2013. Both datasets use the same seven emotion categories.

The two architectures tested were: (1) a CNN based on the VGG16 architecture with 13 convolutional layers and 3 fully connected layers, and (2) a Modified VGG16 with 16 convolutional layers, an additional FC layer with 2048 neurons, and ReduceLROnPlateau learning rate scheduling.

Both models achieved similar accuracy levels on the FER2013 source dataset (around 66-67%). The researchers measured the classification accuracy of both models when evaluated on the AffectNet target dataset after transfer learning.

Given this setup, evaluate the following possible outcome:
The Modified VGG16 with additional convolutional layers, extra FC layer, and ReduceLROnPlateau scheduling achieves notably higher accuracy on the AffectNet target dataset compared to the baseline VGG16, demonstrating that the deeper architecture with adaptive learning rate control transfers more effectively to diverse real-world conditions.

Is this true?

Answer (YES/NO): NO